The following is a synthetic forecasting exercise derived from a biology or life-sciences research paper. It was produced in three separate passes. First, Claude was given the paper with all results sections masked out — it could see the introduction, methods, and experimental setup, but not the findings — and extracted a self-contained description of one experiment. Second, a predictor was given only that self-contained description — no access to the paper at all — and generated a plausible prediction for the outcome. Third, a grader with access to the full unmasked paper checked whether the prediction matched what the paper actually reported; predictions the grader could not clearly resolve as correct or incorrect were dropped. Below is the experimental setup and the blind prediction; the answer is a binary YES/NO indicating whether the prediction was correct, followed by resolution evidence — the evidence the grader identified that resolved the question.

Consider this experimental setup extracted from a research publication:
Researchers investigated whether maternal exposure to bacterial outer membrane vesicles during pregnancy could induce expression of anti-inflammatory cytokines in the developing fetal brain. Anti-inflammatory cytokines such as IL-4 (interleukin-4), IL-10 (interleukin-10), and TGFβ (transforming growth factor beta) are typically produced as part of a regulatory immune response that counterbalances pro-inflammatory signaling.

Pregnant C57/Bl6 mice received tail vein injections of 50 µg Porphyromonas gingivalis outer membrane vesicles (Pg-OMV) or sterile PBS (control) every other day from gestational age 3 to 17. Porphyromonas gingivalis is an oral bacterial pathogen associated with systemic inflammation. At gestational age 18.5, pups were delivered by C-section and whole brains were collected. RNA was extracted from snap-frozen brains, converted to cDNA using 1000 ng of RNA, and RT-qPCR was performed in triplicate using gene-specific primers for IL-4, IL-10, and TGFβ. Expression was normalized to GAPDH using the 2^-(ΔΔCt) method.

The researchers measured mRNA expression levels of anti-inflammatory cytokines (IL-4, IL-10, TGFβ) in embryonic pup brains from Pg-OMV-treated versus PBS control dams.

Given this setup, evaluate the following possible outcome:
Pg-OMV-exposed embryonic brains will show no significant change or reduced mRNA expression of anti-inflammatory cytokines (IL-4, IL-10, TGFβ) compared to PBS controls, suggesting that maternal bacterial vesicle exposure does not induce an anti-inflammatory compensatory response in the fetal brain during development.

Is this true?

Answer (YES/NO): YES